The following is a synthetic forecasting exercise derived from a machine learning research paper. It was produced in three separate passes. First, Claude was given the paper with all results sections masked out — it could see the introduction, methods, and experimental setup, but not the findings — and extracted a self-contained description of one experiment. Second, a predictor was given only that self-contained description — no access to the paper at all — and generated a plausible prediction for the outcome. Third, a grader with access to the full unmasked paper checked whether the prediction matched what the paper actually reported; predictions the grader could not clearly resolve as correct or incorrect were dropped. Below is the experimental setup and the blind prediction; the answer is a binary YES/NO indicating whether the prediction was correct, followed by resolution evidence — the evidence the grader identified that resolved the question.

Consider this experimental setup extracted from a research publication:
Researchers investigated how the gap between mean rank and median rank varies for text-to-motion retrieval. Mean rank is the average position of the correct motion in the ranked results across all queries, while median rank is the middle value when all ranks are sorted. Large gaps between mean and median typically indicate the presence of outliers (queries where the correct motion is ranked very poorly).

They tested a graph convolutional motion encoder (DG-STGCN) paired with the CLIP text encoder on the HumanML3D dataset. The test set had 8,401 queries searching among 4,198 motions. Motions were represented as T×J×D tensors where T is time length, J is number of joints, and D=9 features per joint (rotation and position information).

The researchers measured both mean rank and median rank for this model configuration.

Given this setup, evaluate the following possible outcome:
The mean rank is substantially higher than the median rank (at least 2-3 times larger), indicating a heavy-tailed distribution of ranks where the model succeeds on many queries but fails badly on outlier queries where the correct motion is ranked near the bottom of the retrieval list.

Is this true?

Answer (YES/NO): YES